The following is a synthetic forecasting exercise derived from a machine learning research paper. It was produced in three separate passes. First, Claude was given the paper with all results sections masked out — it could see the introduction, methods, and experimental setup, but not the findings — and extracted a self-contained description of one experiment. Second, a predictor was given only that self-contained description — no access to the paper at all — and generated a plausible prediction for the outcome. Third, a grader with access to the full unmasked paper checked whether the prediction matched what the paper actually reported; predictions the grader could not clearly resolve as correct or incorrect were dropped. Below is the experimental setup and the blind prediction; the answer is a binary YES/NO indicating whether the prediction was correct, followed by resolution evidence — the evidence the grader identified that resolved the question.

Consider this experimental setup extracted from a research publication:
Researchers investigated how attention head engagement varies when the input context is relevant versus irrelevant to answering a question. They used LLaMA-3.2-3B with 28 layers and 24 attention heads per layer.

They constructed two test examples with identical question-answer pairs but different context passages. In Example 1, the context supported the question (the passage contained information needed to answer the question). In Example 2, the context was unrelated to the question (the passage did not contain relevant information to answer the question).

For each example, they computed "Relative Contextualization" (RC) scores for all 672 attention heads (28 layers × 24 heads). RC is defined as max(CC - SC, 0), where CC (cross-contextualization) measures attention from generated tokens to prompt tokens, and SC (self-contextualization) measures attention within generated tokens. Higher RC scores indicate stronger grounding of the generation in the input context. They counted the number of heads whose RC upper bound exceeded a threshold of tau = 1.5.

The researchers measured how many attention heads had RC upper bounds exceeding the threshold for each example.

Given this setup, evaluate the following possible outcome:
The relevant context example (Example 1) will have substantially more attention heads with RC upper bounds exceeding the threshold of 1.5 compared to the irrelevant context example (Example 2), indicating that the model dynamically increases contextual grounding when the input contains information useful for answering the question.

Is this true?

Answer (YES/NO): YES